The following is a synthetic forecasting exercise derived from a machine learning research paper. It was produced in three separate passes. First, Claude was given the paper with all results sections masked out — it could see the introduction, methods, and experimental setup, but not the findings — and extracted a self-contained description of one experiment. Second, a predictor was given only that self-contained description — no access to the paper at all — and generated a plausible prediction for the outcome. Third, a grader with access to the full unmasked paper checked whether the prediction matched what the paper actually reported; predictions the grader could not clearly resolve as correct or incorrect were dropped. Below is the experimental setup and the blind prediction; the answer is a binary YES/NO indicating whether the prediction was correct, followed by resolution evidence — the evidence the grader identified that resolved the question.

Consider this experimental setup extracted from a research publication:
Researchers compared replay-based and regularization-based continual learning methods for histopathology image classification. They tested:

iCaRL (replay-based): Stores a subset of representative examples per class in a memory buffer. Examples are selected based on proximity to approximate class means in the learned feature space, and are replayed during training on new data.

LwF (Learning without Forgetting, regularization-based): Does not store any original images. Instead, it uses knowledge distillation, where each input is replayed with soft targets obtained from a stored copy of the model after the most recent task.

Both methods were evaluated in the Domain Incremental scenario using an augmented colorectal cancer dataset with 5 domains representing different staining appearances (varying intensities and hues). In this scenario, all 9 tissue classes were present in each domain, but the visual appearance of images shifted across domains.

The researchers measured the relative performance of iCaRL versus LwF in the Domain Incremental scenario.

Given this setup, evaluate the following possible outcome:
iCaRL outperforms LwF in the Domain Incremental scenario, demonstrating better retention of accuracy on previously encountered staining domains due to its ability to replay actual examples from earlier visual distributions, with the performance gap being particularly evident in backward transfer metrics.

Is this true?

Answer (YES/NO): YES